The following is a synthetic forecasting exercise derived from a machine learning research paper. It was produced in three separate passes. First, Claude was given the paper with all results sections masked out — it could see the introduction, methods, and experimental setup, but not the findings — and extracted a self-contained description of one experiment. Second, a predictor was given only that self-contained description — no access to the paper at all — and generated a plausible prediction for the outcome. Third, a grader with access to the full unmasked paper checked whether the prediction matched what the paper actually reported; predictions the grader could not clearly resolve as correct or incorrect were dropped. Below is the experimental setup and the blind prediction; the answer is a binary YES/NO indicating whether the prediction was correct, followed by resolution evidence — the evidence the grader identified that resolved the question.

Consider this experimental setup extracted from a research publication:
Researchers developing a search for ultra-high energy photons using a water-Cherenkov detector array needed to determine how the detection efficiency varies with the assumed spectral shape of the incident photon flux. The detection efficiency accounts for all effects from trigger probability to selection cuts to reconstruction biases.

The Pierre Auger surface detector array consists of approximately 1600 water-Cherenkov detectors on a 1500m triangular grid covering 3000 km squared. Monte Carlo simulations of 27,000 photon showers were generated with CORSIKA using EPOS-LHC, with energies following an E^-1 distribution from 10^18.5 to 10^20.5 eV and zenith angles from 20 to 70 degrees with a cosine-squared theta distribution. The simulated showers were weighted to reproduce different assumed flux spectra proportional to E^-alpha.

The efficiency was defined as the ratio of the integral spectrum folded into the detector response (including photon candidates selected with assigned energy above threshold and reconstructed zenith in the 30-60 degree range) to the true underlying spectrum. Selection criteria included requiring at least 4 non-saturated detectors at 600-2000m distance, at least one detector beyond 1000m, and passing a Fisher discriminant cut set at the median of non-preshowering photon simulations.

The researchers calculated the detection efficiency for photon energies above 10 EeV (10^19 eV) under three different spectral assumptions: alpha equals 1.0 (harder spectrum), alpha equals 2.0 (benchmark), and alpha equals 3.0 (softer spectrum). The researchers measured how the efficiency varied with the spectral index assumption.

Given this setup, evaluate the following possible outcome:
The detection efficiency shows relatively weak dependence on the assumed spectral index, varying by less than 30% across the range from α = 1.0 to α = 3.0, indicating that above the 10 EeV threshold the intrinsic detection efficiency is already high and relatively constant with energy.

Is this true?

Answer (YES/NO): NO